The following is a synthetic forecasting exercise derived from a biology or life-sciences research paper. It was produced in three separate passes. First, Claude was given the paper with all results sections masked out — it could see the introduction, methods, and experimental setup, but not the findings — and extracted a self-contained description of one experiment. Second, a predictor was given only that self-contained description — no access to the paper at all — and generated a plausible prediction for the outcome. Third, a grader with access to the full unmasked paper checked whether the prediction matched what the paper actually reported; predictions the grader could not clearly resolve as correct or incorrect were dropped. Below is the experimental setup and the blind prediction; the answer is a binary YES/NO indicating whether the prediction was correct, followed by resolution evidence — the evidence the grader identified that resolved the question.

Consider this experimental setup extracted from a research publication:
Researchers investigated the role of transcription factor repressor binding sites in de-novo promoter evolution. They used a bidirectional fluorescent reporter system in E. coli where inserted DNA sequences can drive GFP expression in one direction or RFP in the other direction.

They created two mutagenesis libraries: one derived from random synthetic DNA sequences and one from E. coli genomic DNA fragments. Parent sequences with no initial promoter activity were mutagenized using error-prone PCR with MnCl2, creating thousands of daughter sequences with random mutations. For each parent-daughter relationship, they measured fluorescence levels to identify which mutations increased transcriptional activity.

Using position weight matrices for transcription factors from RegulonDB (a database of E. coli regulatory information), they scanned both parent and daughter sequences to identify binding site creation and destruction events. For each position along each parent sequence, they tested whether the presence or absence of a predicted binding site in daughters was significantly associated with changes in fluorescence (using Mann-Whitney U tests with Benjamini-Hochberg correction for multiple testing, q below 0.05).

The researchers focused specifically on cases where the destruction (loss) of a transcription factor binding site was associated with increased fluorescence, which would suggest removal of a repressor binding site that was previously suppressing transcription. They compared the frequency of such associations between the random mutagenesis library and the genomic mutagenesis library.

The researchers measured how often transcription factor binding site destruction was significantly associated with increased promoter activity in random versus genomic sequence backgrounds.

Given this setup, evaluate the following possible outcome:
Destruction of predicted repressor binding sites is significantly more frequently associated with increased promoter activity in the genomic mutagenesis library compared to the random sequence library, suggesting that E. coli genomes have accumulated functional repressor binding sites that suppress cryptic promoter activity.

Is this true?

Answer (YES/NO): NO